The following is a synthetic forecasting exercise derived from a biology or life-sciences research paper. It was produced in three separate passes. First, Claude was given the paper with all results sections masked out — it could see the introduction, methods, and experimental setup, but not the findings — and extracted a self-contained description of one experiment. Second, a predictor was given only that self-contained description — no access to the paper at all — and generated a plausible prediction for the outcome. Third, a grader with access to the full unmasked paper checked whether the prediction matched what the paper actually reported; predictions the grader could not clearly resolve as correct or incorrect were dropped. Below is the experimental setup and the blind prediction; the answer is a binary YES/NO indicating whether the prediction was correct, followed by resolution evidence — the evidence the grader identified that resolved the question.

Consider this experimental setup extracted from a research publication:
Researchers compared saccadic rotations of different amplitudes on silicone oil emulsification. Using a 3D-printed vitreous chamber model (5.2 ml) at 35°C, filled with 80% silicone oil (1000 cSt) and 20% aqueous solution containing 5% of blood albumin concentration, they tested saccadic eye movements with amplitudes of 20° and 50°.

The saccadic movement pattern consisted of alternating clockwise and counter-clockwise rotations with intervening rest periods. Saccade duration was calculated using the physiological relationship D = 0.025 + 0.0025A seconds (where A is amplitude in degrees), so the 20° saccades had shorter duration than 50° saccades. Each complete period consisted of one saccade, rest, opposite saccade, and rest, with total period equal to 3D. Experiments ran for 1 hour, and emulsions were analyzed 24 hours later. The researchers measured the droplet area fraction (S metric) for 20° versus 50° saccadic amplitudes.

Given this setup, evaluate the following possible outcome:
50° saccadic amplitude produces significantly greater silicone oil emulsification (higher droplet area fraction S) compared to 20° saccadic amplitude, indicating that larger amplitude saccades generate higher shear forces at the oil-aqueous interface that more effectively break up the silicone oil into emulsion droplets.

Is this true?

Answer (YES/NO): NO